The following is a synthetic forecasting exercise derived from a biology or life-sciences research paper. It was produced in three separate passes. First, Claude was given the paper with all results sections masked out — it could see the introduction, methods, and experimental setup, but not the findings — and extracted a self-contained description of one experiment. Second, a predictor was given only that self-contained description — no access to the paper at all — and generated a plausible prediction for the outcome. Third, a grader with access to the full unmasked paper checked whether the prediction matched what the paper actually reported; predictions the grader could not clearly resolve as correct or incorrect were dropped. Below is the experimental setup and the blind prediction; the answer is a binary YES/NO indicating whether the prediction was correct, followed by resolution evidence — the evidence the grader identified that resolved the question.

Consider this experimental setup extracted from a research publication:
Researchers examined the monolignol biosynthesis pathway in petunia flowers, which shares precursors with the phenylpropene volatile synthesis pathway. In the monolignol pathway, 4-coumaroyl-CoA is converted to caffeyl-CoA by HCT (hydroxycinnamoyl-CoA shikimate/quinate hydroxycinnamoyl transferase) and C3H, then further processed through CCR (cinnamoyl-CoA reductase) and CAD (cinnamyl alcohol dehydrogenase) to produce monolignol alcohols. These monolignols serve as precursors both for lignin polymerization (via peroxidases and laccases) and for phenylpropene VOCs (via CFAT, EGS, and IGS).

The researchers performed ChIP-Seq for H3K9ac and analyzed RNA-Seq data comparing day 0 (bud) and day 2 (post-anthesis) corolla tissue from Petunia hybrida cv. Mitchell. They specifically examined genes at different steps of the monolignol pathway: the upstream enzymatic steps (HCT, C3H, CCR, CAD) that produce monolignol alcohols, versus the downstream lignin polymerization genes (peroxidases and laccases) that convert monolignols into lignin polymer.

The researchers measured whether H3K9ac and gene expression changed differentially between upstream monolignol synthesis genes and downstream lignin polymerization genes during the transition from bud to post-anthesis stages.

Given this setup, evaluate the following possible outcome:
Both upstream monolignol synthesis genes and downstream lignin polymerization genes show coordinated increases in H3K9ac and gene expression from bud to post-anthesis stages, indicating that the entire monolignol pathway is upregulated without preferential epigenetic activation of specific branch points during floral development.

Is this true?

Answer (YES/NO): NO